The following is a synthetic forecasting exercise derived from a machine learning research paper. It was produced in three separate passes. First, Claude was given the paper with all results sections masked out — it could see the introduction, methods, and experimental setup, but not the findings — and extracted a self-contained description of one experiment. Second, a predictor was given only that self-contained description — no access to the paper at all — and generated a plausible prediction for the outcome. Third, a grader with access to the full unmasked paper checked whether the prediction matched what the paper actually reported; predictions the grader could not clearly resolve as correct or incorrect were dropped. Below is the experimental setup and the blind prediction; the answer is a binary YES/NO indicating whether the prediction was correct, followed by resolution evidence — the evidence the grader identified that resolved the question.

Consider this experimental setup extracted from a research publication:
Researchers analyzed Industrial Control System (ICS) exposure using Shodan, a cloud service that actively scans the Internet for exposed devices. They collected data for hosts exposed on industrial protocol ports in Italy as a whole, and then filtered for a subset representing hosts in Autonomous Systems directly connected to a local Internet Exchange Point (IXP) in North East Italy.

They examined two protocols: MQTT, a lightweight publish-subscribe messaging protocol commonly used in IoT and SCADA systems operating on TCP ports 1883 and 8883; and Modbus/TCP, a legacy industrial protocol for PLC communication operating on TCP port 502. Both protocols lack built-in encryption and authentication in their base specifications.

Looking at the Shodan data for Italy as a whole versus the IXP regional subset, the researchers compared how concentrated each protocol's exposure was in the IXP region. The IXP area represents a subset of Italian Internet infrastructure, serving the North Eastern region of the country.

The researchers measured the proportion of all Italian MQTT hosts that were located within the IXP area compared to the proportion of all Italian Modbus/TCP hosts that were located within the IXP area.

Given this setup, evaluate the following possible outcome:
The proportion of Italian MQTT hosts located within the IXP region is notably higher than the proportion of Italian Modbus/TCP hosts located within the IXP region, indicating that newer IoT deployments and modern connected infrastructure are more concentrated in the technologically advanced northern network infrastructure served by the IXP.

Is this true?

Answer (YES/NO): YES